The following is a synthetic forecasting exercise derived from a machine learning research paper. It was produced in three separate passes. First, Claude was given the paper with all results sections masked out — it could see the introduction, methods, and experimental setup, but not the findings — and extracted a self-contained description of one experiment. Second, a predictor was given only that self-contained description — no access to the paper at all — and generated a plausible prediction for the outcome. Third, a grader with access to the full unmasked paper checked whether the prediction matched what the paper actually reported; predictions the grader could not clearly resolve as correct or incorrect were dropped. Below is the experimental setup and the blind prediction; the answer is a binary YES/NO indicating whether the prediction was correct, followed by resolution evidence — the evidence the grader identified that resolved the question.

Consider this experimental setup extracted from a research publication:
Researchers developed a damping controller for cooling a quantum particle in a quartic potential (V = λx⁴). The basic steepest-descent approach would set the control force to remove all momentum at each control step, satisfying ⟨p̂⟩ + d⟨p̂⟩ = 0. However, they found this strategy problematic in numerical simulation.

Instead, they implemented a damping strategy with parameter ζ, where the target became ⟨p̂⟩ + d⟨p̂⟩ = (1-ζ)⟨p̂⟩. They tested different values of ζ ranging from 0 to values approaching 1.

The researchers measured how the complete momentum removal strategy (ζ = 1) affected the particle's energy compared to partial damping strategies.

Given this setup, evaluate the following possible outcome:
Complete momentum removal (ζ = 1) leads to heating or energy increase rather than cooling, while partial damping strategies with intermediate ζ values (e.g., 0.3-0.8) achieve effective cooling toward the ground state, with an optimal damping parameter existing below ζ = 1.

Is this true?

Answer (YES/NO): NO